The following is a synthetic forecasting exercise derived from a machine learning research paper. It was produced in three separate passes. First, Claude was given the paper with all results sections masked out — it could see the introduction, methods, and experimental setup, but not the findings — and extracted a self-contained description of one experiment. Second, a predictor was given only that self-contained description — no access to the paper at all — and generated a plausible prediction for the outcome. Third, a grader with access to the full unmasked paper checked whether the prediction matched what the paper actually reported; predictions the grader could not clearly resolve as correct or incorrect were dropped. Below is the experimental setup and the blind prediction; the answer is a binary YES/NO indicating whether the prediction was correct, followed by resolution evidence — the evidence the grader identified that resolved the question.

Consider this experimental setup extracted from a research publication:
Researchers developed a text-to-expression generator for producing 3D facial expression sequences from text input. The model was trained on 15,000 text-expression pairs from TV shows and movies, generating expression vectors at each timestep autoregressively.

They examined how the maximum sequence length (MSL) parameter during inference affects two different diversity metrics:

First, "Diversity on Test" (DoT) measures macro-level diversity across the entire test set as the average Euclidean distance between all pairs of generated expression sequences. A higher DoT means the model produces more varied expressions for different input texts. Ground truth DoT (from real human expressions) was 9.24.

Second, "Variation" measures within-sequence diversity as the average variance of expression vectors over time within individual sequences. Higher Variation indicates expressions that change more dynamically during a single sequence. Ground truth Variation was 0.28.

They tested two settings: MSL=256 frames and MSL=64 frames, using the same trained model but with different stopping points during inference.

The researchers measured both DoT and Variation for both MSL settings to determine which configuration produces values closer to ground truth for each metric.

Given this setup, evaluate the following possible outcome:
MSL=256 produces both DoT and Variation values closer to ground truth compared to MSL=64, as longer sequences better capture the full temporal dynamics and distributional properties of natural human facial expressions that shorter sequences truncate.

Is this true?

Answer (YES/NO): NO